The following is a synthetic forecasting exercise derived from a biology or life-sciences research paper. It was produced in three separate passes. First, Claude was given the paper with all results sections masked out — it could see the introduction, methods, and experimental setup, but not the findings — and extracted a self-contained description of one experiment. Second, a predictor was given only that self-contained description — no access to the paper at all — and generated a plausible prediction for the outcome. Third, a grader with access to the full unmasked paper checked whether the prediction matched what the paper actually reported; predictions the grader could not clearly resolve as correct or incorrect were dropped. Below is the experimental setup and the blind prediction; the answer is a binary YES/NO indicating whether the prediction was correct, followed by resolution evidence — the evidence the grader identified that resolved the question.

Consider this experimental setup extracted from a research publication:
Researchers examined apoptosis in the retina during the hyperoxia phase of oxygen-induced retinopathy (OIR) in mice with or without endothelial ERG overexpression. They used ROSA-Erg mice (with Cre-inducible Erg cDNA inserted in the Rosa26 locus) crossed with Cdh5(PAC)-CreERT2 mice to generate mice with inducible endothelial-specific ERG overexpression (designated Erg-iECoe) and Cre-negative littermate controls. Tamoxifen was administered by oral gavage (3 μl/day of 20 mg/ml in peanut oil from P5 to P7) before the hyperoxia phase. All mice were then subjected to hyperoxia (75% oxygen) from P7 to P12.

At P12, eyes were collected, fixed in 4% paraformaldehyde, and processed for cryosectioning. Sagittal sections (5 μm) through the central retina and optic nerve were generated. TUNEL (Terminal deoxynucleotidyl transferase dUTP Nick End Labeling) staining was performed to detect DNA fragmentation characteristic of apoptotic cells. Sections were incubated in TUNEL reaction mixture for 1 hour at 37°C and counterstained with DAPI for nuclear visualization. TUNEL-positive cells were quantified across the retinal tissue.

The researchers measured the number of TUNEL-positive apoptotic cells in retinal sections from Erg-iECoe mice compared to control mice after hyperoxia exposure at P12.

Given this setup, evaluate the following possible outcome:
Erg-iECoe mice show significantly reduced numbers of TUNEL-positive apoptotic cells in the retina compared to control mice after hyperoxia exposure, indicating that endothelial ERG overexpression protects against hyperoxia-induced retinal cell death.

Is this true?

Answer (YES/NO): YES